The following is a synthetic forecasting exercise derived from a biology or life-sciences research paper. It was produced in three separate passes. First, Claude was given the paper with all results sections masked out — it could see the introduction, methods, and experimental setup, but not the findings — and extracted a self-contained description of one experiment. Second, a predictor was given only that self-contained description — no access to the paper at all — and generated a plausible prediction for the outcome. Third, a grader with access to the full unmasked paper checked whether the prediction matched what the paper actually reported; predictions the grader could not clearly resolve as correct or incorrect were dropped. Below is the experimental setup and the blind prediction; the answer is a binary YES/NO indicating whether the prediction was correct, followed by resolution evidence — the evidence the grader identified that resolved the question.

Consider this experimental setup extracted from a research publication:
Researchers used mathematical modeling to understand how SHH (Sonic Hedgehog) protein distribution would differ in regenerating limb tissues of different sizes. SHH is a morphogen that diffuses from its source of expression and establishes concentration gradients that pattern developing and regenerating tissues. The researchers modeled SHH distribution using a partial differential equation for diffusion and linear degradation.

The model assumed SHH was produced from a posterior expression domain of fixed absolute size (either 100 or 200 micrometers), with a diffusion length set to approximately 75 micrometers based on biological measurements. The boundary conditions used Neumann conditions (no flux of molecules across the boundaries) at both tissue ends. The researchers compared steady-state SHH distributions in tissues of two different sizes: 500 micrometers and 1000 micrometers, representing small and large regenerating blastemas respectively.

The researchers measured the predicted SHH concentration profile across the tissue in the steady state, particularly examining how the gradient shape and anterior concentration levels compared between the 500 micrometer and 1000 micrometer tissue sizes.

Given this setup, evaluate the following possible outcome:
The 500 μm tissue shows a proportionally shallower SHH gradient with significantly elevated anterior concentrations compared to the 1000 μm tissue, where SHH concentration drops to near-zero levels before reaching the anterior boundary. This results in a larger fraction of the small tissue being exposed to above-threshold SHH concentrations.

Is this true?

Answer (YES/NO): YES